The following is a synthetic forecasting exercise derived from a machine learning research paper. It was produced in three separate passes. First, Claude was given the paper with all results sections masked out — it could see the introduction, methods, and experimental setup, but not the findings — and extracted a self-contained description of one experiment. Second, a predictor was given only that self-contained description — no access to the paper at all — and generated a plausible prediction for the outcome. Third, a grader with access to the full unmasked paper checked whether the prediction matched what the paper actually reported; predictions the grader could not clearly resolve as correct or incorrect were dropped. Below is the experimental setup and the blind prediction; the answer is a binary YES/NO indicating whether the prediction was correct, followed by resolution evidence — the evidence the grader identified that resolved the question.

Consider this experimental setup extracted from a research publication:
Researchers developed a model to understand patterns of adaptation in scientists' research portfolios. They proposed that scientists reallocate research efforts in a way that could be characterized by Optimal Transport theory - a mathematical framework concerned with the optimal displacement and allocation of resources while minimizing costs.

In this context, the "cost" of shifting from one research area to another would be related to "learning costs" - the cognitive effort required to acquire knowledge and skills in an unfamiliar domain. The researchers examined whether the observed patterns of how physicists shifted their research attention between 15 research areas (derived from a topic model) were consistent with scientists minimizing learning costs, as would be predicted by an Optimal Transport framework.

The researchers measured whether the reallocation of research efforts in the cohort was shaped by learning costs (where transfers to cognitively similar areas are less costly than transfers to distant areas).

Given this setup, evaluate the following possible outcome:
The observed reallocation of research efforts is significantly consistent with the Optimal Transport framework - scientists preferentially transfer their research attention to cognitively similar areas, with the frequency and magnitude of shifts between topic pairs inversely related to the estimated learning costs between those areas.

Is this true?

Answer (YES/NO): YES